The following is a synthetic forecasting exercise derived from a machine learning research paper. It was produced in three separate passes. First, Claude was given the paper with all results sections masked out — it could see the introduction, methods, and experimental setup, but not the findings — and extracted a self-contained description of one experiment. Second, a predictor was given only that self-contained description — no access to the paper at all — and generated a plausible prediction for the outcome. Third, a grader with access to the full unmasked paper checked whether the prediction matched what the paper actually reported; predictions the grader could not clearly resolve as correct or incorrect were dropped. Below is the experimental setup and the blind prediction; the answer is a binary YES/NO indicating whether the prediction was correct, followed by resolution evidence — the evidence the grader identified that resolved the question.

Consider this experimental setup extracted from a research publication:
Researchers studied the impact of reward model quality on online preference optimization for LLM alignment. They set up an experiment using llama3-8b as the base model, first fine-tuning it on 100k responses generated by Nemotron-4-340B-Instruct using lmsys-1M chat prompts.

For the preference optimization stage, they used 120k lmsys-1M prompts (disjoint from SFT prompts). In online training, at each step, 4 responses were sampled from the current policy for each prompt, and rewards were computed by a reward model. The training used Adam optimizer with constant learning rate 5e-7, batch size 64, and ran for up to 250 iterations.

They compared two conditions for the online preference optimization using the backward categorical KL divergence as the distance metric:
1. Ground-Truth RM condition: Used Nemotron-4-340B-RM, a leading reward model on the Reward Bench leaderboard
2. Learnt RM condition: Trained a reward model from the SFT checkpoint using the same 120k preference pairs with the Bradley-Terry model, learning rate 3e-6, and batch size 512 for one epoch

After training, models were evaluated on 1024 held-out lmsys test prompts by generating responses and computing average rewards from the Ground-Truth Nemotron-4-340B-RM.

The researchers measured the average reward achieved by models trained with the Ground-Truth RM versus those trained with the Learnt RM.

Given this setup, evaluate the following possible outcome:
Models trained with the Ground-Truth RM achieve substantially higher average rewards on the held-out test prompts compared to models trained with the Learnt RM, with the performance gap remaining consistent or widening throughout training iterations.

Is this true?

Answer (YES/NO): YES